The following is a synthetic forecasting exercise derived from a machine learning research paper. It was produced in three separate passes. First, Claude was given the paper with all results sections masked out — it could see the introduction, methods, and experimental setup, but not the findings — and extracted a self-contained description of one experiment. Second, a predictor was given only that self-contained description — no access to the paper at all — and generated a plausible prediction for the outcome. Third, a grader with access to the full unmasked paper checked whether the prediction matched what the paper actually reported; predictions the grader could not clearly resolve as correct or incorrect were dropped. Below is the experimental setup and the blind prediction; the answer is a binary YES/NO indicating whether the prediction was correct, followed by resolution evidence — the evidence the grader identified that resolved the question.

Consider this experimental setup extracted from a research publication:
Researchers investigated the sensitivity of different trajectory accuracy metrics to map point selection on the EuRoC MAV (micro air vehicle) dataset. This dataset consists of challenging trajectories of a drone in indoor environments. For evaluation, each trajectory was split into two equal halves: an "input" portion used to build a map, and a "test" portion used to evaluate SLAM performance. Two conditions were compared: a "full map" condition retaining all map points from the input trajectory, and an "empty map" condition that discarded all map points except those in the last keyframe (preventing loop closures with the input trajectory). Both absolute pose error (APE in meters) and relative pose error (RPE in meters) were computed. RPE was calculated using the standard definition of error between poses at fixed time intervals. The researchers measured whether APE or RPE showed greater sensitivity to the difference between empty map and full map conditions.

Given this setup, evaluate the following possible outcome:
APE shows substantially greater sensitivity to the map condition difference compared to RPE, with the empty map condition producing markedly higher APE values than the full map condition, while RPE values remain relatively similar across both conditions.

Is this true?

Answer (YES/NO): YES